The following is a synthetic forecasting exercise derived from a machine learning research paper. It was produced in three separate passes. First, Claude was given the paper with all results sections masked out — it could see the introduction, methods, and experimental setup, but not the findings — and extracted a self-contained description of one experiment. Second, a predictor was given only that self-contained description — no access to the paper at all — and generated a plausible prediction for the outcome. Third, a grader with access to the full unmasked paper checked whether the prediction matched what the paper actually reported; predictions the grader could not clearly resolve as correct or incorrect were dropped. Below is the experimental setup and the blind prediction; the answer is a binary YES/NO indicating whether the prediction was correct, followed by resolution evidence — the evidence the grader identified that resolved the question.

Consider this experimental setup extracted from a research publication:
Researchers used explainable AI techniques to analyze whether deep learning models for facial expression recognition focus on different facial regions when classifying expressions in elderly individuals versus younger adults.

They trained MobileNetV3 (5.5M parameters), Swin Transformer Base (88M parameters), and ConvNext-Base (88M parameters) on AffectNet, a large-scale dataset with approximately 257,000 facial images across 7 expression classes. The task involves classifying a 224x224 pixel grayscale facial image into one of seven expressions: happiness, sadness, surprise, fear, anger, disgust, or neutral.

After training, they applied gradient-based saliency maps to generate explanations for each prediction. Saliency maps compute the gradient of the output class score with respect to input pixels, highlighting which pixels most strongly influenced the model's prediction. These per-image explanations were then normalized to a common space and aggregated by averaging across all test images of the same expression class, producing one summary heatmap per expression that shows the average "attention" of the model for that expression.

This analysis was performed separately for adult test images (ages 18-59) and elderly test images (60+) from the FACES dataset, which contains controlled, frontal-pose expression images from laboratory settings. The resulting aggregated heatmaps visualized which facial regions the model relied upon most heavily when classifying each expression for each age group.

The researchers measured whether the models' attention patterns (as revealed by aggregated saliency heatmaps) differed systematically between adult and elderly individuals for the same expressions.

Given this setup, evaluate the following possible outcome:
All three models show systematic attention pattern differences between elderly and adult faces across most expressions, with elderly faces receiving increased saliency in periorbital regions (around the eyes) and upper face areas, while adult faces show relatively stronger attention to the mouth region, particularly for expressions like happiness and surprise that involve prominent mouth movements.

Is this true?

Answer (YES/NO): NO